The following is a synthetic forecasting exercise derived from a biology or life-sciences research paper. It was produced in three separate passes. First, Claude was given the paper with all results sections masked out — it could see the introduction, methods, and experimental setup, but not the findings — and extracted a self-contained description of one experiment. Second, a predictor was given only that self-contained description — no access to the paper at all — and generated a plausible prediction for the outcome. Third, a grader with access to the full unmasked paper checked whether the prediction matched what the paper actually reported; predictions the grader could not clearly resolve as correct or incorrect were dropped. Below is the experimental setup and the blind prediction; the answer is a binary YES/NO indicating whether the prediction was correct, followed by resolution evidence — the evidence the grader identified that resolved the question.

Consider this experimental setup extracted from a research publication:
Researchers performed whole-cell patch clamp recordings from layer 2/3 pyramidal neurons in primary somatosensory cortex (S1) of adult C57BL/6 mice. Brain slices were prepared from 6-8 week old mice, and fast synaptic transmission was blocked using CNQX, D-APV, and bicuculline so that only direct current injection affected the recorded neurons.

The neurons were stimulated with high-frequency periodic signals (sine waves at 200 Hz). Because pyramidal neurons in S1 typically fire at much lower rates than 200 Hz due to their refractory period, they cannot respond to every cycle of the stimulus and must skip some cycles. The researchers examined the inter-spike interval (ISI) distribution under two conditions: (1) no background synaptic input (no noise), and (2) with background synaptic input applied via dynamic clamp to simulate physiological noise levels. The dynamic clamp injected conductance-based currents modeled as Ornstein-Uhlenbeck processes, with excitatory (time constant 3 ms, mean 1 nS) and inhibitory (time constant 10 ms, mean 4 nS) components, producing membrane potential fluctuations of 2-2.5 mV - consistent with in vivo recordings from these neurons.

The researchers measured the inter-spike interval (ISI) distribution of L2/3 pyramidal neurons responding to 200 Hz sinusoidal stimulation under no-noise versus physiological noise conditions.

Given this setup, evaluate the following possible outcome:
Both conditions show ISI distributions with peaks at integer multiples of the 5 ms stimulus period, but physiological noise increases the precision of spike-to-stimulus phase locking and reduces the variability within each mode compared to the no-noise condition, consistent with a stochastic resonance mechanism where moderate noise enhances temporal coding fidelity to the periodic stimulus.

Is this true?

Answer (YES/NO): NO